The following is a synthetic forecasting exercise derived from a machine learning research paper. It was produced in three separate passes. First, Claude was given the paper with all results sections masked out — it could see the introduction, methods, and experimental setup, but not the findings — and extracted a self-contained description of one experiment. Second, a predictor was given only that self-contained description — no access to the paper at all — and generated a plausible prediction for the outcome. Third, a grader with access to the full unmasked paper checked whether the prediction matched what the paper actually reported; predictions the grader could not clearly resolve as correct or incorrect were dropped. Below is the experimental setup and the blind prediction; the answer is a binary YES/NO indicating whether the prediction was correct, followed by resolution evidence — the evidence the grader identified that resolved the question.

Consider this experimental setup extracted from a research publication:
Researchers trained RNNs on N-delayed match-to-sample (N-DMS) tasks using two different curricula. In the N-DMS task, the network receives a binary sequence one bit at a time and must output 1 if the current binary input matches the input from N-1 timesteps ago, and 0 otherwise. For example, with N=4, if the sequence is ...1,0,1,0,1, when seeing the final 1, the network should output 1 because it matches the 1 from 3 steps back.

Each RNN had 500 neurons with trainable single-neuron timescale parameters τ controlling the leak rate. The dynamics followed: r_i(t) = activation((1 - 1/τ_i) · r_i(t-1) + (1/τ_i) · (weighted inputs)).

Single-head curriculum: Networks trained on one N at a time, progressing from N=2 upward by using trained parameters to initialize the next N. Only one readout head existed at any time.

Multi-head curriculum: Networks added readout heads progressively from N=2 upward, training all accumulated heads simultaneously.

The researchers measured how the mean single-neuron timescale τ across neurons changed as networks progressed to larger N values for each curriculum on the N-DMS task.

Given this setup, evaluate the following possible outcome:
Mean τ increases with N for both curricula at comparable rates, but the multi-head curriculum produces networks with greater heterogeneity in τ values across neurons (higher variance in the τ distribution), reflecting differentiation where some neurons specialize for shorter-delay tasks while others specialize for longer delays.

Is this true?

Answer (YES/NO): NO